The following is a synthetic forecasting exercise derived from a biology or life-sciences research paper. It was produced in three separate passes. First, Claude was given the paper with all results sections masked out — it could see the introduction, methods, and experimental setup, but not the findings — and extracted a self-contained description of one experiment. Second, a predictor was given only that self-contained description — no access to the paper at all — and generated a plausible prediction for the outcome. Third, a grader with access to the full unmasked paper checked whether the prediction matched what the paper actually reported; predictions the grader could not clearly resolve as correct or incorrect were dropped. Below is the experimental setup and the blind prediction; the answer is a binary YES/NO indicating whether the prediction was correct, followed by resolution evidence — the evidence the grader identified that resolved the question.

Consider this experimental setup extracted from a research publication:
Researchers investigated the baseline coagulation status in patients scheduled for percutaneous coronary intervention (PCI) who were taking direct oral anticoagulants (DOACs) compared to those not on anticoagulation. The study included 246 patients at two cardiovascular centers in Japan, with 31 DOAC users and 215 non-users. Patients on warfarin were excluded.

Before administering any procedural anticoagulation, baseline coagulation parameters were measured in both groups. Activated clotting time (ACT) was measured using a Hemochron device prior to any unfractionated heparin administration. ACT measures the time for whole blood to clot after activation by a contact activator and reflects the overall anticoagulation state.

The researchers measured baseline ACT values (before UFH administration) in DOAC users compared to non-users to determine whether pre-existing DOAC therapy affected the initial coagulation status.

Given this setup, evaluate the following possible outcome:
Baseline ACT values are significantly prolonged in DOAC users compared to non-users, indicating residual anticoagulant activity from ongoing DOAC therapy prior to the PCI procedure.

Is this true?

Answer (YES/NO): YES